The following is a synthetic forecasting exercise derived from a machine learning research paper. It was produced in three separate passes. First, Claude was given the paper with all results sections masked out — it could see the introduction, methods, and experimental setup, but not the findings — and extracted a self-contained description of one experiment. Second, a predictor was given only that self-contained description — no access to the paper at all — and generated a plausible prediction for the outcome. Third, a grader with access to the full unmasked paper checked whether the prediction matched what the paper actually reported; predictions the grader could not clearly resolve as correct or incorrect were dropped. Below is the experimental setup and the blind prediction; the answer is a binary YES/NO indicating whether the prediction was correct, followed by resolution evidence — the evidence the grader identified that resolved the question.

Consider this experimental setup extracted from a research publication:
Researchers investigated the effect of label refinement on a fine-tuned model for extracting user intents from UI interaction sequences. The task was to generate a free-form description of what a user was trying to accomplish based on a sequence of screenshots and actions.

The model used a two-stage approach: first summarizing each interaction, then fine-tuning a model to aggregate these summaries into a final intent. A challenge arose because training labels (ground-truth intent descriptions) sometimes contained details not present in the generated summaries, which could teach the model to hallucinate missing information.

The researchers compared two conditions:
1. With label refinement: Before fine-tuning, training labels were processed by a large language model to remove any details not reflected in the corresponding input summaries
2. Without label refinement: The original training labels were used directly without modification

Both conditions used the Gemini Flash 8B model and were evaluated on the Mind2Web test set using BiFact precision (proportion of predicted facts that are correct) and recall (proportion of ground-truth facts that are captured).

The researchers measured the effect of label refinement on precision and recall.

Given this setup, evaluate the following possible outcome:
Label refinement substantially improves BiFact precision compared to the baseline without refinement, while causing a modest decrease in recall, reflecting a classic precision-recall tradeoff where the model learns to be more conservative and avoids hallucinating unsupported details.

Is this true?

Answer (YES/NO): YES